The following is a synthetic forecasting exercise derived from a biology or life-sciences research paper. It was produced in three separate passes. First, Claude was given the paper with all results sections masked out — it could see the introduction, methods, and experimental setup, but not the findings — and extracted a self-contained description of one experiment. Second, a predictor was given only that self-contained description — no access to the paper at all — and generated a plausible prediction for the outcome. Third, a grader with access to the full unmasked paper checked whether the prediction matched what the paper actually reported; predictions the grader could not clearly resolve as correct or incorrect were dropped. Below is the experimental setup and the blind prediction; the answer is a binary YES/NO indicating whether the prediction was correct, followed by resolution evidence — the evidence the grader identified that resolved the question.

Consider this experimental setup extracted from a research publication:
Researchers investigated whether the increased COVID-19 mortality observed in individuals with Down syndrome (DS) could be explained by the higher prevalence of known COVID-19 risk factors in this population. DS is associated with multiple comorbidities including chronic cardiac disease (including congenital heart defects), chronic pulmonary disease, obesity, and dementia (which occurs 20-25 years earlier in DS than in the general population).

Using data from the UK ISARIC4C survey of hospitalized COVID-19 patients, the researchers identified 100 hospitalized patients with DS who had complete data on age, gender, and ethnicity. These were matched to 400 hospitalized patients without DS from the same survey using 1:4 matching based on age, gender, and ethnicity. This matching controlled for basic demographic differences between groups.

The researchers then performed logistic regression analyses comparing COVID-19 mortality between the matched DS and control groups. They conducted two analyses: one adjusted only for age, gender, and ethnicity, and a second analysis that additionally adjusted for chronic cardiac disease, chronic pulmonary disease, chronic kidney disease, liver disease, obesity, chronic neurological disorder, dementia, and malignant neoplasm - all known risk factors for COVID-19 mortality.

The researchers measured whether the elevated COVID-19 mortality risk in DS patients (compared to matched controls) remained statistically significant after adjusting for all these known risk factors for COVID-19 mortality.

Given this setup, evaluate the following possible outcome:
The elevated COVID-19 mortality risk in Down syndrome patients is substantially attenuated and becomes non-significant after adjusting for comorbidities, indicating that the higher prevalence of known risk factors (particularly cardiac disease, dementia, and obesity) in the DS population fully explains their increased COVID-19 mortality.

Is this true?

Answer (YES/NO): NO